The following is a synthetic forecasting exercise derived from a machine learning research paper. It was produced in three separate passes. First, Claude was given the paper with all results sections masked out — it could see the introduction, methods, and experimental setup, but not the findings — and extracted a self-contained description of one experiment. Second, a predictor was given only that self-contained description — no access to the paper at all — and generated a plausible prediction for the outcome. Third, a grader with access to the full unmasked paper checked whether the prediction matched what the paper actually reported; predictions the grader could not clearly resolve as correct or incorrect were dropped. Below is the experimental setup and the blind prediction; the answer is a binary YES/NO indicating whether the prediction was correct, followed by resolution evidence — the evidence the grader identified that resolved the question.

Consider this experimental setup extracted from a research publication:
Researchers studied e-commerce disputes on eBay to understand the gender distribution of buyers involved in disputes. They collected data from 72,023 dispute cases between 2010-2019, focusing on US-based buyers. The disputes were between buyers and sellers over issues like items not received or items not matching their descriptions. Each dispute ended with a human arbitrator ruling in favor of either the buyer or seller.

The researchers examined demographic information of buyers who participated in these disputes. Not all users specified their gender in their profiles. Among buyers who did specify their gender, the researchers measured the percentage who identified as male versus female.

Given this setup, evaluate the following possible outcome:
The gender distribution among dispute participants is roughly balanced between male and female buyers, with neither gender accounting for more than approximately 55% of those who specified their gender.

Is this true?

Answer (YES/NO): NO